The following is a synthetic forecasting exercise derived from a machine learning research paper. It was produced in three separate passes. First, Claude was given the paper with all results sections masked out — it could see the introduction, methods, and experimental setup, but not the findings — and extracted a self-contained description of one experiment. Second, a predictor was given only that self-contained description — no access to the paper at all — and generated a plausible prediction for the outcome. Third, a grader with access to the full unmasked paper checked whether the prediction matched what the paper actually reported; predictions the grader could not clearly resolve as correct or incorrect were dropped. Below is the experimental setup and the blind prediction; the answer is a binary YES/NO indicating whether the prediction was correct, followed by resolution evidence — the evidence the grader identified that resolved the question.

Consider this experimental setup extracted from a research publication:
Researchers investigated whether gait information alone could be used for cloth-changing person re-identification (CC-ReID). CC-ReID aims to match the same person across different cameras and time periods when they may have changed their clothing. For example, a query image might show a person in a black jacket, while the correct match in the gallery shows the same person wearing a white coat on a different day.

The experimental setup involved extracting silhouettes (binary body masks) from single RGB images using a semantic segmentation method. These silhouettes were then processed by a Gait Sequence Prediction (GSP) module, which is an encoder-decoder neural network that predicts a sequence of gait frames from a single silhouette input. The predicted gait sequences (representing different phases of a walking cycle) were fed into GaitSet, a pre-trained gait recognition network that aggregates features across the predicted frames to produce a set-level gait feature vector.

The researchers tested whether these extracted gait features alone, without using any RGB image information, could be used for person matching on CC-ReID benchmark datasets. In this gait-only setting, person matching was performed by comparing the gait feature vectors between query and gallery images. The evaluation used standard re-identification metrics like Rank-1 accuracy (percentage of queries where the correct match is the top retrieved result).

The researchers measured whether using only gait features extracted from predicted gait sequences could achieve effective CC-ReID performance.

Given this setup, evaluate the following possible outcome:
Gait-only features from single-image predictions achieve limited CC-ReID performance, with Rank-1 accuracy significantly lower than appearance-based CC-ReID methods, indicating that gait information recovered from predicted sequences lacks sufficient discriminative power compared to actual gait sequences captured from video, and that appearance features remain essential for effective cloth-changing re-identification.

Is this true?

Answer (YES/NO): YES